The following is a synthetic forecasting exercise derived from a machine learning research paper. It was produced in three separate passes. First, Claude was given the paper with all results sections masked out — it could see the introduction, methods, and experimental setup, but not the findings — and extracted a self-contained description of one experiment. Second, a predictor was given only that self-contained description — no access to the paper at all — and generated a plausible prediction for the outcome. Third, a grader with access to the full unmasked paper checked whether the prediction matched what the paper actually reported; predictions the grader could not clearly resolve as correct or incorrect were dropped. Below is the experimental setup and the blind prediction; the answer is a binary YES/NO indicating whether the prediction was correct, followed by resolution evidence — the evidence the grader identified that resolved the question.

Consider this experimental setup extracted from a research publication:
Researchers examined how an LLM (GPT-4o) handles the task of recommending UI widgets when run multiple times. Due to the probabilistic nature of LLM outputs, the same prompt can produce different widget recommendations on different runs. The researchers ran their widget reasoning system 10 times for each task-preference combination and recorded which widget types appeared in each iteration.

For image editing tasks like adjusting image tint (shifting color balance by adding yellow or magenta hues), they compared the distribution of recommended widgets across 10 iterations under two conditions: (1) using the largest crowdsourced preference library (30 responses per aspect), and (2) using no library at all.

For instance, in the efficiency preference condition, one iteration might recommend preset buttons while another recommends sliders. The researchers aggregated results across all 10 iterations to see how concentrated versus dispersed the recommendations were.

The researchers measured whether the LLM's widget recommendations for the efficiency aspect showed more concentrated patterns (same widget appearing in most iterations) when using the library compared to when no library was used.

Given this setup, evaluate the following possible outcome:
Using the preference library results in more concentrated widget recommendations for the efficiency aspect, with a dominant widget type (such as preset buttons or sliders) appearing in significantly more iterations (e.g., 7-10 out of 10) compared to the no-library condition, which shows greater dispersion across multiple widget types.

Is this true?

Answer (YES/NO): NO